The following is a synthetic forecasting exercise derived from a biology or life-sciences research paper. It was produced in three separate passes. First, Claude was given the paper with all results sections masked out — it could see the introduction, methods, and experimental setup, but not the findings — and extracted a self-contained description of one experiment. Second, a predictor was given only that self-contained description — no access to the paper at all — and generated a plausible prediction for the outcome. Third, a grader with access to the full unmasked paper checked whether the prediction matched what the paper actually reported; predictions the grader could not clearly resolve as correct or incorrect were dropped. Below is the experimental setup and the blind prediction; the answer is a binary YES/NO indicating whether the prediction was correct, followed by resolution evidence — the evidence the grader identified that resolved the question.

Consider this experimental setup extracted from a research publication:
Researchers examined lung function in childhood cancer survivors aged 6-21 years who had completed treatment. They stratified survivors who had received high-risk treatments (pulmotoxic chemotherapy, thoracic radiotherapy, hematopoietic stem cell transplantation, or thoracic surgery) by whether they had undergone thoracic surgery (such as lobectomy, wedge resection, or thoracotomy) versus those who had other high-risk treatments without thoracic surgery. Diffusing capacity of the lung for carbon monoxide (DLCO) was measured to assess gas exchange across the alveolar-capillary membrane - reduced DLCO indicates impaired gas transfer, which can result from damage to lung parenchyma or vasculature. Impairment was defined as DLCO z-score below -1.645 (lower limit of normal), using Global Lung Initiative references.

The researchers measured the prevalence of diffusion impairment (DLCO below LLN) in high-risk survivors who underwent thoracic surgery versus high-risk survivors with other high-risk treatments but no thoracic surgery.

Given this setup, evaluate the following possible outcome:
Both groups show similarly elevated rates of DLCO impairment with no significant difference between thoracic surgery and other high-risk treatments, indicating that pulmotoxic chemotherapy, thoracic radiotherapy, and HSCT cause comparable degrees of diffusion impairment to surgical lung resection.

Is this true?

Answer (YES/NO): NO